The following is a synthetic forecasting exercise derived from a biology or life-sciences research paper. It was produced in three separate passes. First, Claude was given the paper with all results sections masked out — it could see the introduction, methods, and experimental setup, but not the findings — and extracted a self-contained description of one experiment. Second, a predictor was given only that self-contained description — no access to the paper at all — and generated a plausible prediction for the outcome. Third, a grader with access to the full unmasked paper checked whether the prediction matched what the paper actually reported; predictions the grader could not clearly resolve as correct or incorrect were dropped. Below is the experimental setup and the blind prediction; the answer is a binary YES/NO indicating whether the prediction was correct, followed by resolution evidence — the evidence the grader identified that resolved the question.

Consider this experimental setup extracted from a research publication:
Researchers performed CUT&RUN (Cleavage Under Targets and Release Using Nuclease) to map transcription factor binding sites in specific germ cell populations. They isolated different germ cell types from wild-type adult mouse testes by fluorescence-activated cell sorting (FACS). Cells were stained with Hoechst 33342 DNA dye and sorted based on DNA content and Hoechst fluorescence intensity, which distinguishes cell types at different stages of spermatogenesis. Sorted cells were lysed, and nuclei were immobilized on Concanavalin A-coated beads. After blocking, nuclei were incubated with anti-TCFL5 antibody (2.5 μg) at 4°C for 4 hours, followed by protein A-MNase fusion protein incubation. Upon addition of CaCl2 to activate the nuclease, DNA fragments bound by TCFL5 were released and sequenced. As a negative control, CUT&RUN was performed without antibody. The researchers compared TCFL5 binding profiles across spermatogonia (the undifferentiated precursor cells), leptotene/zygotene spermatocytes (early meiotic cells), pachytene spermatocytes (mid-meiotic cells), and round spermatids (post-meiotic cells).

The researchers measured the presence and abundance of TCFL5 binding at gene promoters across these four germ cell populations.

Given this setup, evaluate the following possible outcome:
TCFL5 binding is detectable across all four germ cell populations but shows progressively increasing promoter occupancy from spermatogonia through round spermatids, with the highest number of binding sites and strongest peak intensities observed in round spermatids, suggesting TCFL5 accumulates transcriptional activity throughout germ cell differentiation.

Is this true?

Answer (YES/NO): NO